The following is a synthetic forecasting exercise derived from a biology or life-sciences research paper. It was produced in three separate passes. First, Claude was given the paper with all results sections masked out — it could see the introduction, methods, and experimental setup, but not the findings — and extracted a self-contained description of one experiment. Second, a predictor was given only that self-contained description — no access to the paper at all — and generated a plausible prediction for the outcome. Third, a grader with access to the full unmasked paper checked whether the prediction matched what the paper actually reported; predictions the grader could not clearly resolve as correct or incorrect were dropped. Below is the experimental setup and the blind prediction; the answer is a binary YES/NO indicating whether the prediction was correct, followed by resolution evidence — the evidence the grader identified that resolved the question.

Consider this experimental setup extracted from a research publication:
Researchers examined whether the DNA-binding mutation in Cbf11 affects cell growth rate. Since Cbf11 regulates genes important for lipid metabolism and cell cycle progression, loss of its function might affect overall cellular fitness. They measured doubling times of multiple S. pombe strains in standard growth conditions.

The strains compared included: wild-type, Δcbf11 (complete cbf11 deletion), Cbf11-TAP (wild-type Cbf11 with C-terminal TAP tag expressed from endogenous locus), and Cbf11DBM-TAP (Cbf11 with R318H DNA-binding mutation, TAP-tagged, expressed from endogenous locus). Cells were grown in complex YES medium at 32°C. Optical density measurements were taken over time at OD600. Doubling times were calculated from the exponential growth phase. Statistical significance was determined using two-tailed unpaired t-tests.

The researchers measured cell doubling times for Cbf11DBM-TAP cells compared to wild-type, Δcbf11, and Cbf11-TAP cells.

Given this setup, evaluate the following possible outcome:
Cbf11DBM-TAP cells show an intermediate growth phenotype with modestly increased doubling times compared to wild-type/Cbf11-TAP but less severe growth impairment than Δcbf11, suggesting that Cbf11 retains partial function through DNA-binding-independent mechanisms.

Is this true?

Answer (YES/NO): NO